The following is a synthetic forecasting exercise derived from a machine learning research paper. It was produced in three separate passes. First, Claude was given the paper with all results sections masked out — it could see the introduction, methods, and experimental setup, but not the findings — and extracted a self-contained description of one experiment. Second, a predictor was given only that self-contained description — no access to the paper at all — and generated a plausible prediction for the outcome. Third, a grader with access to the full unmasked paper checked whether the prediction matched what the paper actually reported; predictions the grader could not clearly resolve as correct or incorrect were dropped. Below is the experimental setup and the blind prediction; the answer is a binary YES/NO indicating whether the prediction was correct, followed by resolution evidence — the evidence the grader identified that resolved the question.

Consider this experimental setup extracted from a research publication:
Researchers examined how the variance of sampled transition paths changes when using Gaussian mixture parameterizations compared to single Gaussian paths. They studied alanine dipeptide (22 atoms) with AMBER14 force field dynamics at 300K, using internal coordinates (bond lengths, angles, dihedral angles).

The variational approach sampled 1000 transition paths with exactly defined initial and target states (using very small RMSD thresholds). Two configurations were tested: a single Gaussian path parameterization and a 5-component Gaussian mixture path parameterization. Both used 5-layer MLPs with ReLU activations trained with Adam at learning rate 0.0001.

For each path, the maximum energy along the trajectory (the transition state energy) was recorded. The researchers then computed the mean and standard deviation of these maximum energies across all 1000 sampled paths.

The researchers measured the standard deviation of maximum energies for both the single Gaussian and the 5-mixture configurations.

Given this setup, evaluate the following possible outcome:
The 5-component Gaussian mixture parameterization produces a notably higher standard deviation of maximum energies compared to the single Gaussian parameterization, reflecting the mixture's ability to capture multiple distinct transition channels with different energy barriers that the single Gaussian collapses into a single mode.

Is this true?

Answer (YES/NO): YES